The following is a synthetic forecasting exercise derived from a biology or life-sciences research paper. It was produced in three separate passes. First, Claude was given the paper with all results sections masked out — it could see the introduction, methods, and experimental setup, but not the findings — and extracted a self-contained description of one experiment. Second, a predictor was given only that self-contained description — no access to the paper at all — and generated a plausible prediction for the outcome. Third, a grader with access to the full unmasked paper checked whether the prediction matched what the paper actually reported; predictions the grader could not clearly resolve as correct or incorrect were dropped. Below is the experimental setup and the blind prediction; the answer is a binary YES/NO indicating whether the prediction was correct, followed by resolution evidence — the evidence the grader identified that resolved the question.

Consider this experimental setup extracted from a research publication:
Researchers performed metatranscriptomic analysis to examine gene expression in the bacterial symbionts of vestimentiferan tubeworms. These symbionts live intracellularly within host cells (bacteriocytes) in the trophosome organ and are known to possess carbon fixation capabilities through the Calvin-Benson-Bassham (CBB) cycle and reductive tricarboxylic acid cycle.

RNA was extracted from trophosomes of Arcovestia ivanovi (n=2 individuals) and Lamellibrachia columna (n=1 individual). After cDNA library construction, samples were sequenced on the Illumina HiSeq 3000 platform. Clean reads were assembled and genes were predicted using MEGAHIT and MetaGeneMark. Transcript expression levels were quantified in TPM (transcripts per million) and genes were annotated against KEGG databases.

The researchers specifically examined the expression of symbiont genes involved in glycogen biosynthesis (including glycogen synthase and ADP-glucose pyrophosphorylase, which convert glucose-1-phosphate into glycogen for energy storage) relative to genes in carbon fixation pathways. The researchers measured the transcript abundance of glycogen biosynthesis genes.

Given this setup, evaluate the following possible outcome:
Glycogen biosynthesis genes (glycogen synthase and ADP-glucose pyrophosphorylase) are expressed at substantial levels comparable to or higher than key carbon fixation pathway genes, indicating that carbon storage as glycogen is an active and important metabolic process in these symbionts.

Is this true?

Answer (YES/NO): NO